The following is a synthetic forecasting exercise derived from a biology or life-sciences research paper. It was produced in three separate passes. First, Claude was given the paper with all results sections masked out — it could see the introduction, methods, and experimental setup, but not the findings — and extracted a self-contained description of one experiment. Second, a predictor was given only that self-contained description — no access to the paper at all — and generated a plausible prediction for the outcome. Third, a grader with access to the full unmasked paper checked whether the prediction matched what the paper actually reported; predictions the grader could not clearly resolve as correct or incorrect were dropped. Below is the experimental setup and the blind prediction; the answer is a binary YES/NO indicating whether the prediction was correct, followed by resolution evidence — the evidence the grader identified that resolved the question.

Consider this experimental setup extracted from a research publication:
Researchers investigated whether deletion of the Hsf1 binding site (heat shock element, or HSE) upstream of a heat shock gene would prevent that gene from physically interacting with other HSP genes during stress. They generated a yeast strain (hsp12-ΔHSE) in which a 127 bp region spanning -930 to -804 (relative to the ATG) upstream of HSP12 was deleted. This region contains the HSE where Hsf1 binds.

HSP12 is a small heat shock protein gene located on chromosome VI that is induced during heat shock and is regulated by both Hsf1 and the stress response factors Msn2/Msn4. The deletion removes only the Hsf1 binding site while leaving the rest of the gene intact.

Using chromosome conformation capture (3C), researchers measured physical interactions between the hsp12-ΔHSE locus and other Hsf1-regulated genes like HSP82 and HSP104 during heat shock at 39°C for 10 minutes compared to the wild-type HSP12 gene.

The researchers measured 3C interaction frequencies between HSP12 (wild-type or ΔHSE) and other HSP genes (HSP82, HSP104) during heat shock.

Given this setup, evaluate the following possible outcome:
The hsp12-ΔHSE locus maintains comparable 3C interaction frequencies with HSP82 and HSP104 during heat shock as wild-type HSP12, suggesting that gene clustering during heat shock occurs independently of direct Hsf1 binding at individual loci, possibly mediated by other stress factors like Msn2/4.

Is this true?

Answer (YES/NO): NO